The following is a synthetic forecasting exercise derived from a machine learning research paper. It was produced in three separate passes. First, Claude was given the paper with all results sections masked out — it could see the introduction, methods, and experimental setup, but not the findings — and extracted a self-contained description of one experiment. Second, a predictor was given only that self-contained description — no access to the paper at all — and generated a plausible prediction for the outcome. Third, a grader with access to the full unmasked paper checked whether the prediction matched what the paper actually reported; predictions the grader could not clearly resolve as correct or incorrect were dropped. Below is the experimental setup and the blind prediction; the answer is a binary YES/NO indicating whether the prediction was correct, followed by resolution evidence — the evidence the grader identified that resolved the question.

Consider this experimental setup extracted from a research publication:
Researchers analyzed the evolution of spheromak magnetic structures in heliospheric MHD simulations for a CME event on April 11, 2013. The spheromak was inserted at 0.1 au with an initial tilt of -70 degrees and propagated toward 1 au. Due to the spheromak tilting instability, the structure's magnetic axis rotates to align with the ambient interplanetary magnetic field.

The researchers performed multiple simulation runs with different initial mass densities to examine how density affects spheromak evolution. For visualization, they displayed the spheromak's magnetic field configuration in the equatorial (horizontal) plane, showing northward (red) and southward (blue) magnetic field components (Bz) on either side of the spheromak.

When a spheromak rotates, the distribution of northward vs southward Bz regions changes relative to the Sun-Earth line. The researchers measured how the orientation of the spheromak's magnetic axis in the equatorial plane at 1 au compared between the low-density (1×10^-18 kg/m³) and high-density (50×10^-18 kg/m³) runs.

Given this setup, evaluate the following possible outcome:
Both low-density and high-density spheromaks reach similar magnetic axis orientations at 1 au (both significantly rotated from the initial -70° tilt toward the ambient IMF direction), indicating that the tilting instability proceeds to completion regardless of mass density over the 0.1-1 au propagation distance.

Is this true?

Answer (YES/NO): NO